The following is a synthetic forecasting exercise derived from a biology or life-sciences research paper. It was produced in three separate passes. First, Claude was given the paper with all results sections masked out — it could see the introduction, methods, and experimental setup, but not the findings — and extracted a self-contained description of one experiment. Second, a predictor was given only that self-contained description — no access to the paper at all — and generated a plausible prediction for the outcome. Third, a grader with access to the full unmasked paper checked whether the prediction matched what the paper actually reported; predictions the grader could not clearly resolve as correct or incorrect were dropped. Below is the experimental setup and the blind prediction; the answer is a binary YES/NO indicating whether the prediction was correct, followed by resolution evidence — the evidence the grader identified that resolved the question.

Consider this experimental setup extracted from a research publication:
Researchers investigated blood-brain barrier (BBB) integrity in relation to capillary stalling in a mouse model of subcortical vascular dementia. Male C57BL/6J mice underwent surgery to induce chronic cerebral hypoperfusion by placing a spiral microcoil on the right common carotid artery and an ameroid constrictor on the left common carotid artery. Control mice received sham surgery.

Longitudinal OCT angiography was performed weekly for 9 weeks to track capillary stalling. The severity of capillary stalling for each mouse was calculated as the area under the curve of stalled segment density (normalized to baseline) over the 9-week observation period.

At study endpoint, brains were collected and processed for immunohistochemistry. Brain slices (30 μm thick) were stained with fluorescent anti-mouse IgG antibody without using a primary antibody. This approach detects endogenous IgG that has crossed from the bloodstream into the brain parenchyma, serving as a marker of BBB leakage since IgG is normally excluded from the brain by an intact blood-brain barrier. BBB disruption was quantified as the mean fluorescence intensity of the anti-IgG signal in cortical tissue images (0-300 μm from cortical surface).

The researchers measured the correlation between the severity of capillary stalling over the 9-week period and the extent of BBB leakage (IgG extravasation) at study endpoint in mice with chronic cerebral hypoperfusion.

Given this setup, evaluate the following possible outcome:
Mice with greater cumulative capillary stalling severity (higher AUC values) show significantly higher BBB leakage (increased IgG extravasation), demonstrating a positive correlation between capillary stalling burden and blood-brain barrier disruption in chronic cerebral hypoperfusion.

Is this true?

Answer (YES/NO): YES